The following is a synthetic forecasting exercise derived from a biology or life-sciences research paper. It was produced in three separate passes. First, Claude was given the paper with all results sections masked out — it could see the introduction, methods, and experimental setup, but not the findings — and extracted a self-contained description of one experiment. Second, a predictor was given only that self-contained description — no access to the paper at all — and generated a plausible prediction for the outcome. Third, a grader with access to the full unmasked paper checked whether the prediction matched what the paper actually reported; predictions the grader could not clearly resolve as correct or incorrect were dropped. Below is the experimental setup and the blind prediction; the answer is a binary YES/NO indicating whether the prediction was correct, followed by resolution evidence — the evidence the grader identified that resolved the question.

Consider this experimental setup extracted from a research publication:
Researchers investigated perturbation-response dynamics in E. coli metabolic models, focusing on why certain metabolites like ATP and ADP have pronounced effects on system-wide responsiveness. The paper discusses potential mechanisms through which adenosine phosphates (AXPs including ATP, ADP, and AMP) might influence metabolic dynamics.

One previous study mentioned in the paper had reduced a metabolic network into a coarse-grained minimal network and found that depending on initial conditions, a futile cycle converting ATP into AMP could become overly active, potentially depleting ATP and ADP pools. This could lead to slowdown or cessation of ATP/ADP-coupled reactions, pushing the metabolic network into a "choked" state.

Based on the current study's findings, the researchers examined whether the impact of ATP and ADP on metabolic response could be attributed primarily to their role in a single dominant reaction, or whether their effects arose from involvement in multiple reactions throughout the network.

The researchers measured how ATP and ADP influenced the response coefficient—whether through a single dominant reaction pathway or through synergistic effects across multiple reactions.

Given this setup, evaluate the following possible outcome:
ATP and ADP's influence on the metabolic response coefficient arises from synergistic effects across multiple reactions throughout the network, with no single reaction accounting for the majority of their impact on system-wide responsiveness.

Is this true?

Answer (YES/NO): YES